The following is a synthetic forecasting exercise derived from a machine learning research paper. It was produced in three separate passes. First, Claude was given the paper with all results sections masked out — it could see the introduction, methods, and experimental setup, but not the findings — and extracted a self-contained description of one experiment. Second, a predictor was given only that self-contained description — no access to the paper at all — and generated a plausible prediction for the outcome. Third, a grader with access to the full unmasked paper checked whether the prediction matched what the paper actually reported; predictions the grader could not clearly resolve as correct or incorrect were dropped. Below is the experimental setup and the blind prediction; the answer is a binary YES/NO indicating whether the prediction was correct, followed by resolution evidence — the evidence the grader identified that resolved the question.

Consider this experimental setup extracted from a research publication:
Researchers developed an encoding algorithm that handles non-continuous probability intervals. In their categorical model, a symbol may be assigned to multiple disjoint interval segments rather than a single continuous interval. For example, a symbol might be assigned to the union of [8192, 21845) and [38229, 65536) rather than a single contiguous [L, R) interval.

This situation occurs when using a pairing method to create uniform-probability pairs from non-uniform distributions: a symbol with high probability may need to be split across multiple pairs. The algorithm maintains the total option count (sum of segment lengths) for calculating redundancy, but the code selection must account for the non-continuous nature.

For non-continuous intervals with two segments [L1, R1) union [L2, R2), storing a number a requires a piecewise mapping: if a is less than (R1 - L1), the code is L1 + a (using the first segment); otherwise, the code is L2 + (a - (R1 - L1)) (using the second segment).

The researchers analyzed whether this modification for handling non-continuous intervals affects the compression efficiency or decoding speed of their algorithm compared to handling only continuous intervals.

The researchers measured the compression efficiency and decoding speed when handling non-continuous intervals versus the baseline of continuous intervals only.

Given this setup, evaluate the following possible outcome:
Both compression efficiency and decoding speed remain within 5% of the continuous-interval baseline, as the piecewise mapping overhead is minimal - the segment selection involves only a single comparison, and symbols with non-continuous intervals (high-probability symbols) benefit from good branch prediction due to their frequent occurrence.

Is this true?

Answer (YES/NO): YES